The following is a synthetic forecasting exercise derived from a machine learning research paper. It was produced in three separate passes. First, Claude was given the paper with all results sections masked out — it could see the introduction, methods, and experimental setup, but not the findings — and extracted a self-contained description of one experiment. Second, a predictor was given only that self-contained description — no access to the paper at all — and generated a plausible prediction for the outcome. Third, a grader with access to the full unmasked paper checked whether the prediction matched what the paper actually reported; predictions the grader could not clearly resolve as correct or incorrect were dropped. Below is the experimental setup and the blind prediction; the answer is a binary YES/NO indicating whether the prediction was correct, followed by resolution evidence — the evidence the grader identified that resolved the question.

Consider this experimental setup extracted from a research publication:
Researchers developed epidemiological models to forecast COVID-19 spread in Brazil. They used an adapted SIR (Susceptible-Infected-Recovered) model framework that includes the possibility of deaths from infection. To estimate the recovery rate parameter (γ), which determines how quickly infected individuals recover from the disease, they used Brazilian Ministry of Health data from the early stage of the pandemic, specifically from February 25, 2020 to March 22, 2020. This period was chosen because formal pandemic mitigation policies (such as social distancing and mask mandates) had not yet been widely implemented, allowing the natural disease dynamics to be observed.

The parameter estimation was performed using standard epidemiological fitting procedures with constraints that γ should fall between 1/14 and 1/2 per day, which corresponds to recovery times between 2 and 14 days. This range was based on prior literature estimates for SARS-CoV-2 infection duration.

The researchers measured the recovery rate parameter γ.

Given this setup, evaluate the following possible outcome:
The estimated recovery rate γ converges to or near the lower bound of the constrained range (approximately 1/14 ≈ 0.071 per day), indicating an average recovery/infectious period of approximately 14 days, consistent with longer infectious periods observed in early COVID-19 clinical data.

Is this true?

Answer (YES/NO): NO